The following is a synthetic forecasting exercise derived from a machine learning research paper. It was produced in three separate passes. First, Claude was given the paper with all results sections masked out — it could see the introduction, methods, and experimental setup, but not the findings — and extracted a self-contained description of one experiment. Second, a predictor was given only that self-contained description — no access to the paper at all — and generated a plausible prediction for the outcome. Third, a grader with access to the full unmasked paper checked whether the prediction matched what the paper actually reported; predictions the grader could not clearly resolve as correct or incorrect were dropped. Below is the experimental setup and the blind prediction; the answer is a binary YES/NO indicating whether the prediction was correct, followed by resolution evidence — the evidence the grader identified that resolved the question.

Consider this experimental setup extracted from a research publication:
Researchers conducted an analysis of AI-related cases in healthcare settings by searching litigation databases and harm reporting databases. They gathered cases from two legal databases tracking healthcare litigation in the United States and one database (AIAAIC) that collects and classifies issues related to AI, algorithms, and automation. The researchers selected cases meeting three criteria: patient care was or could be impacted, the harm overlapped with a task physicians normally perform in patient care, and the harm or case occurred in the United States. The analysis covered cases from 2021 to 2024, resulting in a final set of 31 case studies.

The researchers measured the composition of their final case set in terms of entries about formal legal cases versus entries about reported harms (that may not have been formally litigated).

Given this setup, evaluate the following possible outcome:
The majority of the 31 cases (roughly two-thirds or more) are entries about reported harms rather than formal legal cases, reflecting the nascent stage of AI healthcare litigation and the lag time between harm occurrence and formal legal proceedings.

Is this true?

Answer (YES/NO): NO